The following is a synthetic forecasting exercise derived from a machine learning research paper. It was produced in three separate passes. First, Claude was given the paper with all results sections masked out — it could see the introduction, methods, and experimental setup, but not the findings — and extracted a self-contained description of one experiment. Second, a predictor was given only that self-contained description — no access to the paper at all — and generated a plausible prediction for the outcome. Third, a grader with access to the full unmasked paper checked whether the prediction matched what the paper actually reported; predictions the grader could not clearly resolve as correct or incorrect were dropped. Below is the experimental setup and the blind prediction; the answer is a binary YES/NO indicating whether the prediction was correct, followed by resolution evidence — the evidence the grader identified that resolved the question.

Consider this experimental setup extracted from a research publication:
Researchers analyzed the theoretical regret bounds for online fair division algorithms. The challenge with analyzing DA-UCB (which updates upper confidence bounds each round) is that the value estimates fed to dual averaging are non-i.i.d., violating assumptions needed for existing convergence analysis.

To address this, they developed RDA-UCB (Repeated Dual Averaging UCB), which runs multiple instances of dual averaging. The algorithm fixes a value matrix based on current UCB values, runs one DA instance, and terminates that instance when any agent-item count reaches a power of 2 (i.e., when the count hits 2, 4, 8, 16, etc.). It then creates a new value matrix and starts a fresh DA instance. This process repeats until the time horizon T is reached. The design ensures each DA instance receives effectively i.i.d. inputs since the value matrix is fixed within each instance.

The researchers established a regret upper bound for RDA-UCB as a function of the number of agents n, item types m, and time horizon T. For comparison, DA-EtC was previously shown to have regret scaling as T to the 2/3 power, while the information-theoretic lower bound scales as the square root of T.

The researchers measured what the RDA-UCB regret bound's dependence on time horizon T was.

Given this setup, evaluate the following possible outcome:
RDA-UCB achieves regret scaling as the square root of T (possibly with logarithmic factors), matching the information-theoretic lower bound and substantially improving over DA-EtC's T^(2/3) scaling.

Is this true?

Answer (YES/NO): YES